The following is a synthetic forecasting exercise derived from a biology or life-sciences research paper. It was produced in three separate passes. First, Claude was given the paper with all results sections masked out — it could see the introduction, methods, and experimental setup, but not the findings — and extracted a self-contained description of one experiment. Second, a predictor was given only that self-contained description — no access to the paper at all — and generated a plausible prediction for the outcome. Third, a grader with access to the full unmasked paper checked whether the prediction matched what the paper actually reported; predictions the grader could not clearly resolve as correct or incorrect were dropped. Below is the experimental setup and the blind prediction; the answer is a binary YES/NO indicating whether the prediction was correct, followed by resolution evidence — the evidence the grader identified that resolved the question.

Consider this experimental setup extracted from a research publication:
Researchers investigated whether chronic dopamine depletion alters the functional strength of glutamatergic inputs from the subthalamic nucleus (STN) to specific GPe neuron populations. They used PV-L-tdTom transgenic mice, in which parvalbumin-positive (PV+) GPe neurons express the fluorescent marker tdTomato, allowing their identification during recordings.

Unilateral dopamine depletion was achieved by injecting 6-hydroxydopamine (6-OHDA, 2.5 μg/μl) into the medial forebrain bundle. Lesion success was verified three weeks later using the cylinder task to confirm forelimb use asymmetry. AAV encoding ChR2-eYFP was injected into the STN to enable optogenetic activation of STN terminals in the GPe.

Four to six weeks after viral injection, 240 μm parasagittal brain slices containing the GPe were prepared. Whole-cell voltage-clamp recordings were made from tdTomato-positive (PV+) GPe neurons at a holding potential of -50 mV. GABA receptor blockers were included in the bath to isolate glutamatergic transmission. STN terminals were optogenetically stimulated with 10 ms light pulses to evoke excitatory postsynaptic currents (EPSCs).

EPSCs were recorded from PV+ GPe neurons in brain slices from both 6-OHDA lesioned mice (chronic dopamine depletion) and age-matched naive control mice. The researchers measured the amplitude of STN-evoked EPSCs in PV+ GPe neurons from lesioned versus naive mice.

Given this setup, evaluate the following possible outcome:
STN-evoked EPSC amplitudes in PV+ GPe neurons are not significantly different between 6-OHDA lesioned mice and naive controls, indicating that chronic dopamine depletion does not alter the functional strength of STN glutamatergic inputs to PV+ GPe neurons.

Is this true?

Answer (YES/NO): NO